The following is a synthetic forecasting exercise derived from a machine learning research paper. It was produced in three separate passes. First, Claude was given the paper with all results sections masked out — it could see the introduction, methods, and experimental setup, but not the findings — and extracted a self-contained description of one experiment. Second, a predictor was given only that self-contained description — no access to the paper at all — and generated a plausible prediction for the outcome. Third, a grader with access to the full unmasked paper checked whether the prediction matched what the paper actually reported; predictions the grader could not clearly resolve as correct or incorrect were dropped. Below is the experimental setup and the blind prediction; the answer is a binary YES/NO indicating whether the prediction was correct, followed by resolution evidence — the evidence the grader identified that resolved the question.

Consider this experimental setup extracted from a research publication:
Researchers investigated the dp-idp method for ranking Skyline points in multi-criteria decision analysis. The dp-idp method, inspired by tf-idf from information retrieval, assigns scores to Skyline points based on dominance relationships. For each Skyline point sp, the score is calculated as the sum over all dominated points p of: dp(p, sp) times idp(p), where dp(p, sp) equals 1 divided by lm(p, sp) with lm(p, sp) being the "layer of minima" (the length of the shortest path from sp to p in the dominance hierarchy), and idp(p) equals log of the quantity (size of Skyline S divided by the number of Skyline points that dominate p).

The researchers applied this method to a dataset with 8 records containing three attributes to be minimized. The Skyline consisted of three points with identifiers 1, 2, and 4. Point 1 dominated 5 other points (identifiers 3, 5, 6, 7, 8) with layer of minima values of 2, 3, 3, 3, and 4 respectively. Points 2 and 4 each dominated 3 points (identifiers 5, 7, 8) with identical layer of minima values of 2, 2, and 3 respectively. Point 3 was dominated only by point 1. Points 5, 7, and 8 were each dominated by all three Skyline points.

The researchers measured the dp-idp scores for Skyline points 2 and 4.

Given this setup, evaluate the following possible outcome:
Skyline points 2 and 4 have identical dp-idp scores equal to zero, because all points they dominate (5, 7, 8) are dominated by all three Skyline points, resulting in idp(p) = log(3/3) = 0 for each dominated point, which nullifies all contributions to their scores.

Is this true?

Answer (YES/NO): YES